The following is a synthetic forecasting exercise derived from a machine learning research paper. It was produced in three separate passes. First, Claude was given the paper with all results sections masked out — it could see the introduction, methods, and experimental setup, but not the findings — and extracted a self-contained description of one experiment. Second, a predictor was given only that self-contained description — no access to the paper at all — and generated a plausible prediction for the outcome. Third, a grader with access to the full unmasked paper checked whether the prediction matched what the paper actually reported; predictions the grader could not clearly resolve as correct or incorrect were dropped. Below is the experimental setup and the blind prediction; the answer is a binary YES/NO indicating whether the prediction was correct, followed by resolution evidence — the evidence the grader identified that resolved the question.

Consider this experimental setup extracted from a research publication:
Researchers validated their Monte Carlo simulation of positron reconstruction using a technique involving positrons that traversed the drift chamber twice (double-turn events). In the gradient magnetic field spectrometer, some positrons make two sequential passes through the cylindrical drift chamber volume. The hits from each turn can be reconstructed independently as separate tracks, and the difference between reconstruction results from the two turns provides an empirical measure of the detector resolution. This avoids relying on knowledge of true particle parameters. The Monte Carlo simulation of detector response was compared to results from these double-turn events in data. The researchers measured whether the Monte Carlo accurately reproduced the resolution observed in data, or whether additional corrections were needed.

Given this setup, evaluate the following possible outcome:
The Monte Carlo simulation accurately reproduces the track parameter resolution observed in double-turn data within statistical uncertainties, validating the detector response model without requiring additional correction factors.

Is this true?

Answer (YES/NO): NO